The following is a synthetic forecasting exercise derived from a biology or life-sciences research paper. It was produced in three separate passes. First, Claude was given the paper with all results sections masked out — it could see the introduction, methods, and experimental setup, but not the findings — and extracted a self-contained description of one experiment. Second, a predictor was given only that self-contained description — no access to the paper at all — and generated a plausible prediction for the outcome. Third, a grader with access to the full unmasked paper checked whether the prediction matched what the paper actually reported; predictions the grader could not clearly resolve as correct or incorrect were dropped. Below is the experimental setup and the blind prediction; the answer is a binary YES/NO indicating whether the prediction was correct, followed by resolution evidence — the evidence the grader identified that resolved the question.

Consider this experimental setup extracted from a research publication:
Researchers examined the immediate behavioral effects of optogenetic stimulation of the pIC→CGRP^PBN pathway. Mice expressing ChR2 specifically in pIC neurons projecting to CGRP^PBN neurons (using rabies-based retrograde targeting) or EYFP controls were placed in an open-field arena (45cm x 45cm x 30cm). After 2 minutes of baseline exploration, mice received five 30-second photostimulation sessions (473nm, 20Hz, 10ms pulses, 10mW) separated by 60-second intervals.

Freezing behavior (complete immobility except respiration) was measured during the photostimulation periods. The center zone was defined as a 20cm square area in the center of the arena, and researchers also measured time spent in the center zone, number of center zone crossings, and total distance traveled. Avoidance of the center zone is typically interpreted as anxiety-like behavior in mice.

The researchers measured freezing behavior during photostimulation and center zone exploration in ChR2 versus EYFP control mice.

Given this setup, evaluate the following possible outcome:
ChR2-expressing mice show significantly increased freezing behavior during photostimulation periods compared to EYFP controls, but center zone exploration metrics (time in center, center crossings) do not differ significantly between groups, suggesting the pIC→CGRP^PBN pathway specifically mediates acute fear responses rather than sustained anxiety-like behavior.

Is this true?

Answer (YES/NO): NO